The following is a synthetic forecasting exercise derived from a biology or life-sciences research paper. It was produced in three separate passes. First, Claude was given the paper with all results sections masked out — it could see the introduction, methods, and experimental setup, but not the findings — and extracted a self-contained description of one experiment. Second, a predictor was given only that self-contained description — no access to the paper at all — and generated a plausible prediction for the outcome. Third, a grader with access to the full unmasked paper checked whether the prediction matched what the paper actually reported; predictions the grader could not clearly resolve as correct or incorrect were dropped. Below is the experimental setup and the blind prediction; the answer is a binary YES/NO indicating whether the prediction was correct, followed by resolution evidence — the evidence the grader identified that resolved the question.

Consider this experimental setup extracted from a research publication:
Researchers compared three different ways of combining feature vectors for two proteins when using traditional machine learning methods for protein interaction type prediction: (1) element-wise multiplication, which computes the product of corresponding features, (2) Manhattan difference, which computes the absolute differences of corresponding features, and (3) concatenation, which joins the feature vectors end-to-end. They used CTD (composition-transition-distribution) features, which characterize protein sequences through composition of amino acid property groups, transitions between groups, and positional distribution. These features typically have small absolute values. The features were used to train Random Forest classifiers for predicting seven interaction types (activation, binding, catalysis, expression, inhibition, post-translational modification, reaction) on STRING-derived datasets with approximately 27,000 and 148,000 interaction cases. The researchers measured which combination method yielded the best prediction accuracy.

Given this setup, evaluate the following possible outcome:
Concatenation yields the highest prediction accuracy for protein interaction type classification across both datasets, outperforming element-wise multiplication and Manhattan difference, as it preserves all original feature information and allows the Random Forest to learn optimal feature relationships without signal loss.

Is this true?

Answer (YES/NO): NO